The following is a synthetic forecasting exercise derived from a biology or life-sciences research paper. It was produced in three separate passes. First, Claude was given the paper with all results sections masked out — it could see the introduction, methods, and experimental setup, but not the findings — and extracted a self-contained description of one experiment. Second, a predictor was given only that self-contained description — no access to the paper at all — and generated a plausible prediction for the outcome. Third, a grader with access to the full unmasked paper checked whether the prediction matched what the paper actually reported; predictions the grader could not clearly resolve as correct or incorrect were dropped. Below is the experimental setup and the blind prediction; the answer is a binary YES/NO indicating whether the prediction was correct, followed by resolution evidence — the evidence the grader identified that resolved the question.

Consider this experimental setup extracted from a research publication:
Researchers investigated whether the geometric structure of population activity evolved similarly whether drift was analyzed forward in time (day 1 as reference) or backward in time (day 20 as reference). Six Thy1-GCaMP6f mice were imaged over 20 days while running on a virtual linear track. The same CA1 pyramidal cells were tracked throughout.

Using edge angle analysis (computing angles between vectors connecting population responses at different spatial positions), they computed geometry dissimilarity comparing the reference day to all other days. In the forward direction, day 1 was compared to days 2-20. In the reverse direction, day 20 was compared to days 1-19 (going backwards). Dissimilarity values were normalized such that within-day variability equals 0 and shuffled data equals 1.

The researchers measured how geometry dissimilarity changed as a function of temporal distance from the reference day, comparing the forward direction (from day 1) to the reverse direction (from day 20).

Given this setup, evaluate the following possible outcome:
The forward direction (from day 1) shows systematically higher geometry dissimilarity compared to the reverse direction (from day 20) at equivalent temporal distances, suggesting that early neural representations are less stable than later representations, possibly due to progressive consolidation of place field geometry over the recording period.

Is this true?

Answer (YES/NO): YES